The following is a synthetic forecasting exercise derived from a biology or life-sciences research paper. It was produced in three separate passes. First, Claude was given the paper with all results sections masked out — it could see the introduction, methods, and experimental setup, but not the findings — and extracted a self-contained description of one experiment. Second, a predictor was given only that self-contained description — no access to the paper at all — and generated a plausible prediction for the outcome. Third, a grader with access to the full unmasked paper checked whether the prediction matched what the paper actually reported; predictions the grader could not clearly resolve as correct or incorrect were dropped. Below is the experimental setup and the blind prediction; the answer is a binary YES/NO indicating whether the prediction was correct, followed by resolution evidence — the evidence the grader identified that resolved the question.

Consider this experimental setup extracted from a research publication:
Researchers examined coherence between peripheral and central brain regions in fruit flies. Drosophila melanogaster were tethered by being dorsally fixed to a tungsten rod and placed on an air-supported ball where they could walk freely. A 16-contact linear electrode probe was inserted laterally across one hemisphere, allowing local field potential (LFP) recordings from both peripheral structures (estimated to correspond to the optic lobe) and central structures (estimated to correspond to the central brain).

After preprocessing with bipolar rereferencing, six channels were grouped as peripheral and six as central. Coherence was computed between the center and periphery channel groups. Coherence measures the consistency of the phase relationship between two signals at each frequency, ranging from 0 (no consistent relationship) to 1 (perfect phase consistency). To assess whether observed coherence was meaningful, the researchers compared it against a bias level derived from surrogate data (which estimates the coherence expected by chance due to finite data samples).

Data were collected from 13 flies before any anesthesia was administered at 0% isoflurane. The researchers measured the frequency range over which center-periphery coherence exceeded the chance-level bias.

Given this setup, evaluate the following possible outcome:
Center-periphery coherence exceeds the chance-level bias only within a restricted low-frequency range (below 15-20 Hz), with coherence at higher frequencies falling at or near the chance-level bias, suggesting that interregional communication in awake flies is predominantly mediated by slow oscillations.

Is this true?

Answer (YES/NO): NO